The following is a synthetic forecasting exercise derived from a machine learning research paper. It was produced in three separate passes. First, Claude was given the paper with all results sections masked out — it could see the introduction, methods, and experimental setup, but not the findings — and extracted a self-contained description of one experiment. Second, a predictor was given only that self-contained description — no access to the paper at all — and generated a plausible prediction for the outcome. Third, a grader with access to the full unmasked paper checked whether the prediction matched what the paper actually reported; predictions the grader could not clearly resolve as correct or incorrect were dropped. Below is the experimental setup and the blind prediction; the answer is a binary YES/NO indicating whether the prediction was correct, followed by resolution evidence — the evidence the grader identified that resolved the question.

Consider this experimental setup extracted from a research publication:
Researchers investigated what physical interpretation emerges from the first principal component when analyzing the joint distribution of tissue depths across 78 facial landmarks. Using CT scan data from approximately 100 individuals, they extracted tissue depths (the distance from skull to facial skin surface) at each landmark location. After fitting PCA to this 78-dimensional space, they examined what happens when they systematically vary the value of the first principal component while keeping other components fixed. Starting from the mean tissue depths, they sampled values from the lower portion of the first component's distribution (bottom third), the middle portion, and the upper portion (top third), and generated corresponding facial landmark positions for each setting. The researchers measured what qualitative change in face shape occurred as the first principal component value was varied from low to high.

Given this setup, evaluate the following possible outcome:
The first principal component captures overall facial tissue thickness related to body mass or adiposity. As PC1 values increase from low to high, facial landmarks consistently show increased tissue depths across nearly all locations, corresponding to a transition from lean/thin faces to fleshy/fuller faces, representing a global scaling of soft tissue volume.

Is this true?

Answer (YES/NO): YES